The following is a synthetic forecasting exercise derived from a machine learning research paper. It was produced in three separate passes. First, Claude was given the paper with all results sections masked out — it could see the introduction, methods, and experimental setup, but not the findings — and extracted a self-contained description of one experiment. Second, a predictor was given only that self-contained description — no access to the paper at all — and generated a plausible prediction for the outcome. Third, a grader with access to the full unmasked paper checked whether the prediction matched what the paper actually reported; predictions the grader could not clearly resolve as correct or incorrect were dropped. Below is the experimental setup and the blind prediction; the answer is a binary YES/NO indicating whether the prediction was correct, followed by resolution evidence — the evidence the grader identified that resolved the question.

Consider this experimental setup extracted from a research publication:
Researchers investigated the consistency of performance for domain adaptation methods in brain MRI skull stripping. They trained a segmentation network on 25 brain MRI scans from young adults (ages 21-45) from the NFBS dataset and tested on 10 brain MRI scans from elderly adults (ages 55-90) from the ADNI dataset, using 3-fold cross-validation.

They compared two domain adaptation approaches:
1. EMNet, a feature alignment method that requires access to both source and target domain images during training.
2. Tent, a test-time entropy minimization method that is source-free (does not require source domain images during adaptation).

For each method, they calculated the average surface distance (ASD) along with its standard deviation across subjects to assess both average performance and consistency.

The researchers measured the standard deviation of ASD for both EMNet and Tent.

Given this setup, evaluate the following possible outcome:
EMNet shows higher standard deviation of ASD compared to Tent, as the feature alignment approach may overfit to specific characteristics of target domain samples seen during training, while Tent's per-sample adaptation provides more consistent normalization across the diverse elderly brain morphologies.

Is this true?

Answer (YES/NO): YES